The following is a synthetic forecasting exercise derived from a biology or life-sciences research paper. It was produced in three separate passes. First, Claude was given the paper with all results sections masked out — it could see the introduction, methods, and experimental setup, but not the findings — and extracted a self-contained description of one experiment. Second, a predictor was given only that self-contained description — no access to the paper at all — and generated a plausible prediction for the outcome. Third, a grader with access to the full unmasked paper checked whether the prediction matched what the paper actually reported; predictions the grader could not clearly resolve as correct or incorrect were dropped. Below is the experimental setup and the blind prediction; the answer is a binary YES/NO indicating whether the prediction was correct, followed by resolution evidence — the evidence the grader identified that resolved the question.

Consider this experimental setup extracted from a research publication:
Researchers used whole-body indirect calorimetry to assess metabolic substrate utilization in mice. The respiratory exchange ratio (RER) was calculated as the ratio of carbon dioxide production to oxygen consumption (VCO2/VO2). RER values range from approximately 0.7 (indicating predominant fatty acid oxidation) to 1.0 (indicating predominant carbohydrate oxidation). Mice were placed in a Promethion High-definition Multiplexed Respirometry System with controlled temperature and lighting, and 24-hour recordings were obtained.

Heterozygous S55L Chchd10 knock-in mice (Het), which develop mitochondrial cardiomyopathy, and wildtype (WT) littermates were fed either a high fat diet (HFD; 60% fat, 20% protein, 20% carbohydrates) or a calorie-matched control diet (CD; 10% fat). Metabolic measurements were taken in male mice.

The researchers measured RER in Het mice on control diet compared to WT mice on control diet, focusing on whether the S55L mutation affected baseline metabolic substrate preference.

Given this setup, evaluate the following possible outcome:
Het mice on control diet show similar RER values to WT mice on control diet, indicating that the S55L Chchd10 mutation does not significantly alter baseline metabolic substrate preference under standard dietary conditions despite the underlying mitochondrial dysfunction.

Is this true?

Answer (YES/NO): NO